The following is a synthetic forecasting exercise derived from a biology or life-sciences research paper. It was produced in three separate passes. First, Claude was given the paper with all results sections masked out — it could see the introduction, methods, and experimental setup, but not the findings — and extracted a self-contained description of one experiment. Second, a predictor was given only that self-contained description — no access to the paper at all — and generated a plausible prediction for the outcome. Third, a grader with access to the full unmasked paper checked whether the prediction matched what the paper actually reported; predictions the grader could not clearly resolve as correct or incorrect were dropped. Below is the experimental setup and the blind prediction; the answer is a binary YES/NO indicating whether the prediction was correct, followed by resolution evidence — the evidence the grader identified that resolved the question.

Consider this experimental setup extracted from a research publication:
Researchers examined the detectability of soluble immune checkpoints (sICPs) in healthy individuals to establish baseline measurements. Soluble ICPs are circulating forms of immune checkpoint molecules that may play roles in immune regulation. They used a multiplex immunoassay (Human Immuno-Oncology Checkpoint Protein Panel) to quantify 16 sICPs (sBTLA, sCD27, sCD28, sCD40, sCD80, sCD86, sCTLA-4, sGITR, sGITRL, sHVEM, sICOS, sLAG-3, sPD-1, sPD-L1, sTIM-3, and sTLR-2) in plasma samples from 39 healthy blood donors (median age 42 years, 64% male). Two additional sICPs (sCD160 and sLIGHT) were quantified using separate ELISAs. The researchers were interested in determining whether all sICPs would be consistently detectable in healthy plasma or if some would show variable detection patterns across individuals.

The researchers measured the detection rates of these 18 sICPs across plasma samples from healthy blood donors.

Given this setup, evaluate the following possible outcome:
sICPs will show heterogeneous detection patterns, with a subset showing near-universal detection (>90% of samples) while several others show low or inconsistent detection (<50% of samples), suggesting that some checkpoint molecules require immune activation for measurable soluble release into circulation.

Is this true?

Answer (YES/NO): NO